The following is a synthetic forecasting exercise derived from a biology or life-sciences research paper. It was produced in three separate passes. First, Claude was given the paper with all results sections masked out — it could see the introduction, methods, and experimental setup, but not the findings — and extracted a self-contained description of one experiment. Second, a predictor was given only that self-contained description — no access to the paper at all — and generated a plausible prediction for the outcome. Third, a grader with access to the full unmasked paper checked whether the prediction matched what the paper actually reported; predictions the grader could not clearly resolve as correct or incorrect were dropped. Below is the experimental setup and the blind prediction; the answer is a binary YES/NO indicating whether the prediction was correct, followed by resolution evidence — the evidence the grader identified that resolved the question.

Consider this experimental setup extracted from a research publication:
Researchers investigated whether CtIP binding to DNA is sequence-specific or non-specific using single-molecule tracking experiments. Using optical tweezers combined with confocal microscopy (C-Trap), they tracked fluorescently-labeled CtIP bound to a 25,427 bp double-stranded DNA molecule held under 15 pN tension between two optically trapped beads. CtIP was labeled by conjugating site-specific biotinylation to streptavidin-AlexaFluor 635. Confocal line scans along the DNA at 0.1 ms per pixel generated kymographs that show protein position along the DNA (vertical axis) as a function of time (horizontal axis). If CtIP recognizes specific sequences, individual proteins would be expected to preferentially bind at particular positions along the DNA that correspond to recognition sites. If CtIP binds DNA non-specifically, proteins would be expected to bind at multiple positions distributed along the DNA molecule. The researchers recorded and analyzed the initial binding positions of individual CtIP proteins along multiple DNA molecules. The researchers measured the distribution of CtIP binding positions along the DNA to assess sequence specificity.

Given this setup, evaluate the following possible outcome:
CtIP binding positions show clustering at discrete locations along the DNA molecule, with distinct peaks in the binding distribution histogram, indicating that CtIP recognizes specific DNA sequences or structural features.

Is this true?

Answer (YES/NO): NO